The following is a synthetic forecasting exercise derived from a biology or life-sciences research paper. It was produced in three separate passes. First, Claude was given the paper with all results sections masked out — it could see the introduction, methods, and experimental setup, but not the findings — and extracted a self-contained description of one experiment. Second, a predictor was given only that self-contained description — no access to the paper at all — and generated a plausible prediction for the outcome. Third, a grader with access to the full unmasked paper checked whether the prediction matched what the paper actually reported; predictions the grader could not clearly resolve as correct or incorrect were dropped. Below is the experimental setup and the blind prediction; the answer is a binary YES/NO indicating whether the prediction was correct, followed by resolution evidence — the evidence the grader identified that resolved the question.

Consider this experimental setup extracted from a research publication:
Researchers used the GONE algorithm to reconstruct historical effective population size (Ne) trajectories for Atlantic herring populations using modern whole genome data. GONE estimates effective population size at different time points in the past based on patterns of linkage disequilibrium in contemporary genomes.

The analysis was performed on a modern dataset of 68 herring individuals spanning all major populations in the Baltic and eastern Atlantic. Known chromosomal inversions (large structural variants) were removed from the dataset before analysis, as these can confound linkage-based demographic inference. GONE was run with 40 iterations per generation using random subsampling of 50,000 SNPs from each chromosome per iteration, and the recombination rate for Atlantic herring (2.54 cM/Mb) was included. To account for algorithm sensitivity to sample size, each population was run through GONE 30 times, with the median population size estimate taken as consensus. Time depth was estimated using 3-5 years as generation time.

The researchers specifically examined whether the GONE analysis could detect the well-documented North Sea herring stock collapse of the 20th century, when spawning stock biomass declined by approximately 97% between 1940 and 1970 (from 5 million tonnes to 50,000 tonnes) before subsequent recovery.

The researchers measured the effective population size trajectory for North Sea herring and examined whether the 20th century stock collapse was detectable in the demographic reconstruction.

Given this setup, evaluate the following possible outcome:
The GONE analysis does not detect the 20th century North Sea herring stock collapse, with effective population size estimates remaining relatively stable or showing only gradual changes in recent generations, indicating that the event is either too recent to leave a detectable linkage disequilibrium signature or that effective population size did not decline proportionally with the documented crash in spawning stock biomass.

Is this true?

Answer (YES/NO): NO